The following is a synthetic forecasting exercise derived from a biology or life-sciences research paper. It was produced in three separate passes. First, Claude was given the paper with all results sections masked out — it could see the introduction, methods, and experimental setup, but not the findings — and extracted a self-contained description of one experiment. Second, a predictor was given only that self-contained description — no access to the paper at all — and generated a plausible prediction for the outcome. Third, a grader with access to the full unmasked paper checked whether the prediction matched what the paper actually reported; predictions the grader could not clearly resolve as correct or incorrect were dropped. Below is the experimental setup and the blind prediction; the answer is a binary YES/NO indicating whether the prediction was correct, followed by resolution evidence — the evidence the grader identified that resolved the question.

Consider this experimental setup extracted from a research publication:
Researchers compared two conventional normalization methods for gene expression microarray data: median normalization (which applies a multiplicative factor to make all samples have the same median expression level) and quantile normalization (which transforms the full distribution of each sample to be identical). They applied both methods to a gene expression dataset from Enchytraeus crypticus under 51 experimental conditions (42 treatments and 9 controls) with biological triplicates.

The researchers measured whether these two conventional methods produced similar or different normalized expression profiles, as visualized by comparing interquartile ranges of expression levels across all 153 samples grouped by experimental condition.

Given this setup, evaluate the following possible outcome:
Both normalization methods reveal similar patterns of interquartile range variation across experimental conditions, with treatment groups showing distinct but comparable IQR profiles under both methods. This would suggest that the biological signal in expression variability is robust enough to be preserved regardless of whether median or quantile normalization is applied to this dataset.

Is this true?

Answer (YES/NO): NO